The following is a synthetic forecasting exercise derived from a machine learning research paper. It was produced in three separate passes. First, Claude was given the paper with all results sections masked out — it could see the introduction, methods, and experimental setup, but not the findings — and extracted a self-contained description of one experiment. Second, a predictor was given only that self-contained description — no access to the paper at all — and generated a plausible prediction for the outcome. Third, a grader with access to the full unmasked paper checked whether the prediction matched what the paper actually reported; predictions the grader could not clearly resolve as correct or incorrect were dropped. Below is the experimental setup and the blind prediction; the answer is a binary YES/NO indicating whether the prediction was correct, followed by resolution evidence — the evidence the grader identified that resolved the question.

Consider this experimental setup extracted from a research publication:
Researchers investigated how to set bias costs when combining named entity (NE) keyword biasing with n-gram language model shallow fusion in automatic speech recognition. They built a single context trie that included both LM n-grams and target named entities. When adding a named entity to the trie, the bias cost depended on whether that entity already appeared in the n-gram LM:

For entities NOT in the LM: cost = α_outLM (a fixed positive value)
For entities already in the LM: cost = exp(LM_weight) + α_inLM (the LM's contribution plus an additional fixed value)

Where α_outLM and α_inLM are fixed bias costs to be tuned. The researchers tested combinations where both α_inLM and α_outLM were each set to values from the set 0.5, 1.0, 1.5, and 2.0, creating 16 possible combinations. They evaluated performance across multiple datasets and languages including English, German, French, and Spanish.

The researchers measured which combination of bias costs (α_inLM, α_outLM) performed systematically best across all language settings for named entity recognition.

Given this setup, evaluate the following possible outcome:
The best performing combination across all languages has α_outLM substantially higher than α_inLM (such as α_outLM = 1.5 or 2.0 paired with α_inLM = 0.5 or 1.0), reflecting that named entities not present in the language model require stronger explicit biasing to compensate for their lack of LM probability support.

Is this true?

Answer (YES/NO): YES